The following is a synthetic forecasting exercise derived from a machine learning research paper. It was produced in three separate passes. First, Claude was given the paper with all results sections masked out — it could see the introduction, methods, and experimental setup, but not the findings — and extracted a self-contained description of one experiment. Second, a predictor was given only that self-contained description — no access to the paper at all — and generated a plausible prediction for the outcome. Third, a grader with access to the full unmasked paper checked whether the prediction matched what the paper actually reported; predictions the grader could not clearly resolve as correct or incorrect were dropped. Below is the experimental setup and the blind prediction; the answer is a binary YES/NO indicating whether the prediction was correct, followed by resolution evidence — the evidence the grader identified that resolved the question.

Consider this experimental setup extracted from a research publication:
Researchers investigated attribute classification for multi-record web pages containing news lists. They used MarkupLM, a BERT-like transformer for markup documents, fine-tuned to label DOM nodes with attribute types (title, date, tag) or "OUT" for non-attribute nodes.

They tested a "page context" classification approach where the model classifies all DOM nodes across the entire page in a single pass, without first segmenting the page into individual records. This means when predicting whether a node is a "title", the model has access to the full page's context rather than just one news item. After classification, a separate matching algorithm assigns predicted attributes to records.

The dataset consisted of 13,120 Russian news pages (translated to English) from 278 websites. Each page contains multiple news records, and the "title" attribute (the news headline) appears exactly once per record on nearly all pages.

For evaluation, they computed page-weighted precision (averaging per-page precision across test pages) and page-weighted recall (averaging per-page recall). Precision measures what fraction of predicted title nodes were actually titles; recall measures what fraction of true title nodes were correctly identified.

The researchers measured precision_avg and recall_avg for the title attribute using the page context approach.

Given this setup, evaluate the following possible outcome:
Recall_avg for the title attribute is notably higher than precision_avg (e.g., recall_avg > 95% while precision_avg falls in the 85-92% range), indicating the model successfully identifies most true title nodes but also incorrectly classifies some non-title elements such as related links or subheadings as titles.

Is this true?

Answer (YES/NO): NO